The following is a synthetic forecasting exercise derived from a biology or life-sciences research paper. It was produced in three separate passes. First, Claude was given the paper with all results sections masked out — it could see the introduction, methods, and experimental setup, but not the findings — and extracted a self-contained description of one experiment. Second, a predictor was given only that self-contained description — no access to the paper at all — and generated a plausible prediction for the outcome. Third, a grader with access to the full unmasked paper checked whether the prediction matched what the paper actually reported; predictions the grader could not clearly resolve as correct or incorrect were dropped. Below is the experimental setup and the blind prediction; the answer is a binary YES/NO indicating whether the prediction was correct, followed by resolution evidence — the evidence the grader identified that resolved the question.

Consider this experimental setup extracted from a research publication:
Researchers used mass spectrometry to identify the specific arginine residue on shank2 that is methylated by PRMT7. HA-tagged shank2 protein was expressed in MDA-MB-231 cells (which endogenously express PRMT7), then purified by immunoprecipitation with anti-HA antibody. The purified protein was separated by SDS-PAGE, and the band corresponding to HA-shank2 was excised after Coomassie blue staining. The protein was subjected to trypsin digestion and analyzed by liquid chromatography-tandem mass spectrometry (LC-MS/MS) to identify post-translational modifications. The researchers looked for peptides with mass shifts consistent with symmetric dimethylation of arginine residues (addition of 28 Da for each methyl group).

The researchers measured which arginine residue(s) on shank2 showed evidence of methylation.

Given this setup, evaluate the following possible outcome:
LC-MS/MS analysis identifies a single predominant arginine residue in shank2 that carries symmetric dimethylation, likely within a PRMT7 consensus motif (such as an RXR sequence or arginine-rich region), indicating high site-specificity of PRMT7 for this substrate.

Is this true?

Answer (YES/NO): YES